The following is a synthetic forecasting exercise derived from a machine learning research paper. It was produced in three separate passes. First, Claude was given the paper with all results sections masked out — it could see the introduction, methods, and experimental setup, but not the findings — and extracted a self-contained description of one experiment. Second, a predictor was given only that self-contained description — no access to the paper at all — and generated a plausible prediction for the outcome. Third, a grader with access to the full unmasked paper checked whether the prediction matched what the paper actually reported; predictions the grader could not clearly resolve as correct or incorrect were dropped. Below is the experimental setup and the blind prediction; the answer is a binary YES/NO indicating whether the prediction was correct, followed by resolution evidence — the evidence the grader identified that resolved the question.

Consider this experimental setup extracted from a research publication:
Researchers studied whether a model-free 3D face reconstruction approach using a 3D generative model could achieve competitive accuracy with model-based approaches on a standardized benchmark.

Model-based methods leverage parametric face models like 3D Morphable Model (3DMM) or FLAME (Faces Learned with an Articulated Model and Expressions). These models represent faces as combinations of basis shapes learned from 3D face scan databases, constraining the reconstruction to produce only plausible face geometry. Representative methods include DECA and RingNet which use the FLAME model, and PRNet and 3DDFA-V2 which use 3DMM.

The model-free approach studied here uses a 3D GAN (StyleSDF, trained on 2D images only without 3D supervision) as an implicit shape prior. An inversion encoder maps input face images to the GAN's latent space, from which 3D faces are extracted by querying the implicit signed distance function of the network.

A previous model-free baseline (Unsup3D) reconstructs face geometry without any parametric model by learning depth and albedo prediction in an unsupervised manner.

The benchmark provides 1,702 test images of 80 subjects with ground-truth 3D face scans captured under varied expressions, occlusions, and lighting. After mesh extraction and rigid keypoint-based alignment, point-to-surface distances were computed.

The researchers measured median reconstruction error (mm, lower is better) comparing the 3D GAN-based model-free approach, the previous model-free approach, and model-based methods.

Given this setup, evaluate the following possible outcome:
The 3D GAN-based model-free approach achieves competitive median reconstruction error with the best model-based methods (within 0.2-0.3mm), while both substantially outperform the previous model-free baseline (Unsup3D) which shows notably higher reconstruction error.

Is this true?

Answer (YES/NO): NO